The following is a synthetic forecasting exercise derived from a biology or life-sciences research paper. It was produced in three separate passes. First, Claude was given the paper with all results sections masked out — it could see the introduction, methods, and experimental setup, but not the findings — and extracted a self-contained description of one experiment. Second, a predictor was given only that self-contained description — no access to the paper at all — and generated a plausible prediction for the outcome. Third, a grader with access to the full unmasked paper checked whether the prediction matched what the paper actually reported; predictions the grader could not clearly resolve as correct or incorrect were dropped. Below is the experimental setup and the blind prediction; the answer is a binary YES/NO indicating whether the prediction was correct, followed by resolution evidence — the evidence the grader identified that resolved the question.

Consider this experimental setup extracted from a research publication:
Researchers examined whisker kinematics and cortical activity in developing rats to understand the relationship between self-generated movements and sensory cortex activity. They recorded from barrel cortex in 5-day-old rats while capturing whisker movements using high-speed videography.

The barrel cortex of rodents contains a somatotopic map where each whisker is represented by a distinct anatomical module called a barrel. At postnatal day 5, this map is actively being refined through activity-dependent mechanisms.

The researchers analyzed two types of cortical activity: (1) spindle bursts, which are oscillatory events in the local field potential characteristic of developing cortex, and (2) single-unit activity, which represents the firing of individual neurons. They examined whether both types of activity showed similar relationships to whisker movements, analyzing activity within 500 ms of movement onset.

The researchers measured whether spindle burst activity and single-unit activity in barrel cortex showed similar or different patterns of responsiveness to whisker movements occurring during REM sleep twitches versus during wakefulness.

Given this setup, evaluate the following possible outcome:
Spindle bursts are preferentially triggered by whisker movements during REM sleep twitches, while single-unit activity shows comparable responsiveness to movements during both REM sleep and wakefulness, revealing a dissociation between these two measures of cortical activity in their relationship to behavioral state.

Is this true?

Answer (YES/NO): NO